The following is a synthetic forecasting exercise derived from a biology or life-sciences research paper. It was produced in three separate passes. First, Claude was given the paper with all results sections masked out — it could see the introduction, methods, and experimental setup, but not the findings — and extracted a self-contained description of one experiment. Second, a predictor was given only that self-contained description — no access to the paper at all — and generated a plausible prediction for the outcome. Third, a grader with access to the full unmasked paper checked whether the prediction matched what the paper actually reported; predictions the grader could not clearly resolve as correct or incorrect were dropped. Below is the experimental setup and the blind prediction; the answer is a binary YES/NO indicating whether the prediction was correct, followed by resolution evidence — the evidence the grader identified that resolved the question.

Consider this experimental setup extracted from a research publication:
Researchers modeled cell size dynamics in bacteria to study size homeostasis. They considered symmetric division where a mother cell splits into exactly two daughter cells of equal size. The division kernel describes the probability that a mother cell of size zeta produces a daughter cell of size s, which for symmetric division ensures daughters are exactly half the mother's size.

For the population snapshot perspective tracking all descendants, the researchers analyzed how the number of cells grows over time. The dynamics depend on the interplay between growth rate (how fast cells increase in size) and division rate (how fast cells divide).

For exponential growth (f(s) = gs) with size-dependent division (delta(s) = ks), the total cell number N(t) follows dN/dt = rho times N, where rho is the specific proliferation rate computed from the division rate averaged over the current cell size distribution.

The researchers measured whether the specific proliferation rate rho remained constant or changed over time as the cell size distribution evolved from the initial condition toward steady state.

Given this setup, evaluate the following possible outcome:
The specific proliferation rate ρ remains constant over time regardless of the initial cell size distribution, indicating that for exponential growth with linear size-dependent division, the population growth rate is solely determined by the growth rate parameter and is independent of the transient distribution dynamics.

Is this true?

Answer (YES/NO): NO